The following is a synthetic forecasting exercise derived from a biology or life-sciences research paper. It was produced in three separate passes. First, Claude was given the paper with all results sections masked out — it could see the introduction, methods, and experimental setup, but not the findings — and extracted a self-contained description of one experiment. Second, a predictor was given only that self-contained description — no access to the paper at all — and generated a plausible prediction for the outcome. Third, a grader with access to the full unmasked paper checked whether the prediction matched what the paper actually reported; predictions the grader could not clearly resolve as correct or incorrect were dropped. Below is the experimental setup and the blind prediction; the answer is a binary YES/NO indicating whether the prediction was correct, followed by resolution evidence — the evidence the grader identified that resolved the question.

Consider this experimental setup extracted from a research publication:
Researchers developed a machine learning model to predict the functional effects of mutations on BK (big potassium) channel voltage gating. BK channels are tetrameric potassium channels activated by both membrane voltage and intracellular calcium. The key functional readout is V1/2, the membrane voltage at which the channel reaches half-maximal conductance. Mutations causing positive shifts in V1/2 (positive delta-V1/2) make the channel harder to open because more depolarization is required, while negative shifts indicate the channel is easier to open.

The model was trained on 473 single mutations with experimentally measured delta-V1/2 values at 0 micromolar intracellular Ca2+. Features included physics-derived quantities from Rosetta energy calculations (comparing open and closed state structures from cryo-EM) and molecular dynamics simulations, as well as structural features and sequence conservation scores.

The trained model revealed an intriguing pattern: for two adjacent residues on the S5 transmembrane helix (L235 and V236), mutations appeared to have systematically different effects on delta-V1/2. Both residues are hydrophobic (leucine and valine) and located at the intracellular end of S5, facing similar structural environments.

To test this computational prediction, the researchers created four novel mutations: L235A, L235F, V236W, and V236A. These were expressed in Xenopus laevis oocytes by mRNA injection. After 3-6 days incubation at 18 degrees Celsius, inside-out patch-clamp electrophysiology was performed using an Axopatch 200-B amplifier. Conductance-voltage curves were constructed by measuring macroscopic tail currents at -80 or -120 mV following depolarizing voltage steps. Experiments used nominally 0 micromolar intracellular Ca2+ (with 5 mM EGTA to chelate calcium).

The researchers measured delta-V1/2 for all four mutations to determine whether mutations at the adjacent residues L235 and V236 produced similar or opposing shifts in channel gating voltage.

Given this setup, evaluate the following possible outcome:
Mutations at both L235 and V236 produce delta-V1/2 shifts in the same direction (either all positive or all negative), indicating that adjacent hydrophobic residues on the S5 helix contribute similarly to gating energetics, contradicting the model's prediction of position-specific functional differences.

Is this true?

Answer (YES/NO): NO